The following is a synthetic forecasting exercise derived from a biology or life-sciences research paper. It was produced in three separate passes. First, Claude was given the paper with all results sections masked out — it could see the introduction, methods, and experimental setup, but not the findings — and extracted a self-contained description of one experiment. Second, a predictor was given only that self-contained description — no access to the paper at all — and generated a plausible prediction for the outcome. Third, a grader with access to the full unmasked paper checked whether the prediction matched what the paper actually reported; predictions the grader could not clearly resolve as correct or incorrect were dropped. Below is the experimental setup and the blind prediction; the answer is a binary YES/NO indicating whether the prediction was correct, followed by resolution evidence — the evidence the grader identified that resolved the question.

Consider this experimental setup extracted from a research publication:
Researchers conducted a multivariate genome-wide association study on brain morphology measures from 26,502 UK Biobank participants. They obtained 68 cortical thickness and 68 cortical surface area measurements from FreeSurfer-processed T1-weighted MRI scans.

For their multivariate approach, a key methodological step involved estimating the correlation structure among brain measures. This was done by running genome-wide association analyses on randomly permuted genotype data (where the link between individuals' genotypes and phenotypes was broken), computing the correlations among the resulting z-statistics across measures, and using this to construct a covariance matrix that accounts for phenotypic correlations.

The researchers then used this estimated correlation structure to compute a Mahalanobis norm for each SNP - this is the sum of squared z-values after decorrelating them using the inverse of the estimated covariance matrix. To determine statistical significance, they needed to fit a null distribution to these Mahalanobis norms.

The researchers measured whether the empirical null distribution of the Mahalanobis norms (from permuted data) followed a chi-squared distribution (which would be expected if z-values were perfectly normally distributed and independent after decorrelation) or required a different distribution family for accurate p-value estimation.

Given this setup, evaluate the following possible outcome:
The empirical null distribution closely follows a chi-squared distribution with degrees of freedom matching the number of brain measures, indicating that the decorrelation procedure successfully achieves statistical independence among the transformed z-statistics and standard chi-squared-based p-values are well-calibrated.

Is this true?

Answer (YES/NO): NO